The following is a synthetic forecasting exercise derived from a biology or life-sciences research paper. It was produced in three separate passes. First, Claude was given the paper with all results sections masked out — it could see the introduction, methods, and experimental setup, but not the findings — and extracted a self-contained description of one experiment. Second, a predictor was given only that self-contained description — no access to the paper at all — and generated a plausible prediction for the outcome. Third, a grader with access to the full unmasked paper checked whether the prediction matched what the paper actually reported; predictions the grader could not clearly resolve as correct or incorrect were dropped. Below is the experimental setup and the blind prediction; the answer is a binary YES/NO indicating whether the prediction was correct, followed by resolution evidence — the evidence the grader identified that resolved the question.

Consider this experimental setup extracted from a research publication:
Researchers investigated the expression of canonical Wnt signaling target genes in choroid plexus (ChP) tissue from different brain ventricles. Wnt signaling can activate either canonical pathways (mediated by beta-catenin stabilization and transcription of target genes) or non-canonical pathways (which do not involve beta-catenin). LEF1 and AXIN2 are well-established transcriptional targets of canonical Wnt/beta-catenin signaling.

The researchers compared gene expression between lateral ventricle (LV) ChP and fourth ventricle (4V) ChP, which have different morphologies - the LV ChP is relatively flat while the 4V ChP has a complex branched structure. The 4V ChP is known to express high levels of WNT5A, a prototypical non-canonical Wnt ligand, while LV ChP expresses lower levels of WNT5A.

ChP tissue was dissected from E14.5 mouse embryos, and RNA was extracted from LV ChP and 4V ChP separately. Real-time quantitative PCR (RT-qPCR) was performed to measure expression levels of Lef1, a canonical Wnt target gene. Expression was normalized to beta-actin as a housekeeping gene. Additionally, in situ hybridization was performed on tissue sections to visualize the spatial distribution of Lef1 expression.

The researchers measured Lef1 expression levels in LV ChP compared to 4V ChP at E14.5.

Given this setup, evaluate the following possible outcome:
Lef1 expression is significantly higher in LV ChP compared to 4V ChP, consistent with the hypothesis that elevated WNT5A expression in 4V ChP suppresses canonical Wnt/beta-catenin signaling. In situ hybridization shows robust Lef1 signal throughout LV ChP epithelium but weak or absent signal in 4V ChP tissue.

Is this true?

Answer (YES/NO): YES